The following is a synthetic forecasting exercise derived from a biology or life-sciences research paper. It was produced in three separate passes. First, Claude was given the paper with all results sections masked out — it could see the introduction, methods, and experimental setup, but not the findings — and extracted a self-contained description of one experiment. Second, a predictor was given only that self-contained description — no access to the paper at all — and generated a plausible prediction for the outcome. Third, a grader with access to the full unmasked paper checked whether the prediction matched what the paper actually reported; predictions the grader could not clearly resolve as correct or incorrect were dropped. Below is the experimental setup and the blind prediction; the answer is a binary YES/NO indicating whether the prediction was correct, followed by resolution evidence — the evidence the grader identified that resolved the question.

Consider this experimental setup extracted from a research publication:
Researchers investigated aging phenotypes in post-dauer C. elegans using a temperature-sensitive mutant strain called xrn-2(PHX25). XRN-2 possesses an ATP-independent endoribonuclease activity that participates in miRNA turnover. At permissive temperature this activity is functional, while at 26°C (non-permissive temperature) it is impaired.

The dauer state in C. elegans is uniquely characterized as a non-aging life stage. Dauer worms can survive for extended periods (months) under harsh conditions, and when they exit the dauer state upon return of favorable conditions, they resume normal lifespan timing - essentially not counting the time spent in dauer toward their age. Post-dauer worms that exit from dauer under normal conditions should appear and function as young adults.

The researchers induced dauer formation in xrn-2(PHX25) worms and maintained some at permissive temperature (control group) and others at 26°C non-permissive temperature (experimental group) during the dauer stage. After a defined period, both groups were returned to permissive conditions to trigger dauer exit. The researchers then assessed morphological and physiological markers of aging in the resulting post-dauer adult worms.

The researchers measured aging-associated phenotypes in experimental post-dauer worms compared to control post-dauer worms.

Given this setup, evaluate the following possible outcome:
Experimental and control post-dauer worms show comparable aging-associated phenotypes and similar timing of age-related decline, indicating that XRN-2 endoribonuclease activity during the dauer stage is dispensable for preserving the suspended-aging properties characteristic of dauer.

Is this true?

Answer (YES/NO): NO